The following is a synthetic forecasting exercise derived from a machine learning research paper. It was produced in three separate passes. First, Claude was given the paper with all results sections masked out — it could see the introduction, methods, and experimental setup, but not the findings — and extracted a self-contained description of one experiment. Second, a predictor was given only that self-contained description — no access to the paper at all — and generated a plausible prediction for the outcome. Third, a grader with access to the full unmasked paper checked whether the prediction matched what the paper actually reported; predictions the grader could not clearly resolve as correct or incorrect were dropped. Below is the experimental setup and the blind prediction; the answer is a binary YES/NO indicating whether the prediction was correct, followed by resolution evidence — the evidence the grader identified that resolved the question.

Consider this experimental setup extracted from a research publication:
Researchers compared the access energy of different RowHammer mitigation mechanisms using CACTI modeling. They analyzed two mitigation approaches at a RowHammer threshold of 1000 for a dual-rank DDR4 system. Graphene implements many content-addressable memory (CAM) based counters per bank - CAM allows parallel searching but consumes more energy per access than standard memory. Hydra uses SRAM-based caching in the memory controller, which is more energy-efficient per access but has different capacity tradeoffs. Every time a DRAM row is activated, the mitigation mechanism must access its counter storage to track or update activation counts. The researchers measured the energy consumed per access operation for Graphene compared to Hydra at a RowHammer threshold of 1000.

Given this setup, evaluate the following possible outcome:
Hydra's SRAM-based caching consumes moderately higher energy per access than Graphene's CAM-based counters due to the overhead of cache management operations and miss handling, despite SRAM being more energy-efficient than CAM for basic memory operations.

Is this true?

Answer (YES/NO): NO